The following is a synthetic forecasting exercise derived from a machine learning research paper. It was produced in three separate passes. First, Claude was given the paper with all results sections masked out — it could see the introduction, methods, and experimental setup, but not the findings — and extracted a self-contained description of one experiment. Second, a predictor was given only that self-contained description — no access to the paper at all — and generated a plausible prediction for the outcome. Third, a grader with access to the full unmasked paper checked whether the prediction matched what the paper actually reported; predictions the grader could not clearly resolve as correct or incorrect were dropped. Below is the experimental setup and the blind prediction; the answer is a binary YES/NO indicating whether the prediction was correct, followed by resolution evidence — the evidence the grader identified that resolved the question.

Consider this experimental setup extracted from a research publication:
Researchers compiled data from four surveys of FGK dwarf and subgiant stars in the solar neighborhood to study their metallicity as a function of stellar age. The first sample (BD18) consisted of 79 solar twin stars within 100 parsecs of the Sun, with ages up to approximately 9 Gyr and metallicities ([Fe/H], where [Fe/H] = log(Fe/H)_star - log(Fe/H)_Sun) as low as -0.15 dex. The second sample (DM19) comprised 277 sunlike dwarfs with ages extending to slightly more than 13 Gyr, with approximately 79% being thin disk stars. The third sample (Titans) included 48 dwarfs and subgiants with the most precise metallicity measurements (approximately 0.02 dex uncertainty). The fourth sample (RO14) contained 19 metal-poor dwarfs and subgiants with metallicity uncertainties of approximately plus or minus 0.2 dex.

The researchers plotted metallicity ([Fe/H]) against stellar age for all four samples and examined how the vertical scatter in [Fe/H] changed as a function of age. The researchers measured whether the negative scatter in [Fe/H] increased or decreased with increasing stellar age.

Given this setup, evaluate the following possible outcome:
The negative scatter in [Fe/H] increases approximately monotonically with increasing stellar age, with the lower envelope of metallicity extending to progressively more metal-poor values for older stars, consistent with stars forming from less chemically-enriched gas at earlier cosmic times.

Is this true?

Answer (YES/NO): YES